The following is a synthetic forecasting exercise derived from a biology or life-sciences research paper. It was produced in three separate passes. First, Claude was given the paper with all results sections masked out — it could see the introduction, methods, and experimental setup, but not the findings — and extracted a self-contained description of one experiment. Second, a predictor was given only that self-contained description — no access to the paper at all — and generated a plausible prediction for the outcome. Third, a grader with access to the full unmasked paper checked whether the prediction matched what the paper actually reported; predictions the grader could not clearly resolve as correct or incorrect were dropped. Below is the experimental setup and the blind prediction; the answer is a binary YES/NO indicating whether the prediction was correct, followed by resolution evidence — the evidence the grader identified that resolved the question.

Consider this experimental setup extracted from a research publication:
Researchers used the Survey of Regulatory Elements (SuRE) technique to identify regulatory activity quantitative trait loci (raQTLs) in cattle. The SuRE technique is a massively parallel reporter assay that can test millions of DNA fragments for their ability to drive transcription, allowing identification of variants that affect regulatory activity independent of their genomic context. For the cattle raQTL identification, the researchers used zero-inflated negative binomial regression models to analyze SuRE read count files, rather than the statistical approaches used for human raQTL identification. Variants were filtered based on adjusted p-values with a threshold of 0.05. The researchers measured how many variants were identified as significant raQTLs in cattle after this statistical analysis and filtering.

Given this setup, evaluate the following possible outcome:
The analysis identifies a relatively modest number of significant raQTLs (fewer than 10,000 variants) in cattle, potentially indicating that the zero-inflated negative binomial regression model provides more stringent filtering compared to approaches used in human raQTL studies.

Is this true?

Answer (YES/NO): NO